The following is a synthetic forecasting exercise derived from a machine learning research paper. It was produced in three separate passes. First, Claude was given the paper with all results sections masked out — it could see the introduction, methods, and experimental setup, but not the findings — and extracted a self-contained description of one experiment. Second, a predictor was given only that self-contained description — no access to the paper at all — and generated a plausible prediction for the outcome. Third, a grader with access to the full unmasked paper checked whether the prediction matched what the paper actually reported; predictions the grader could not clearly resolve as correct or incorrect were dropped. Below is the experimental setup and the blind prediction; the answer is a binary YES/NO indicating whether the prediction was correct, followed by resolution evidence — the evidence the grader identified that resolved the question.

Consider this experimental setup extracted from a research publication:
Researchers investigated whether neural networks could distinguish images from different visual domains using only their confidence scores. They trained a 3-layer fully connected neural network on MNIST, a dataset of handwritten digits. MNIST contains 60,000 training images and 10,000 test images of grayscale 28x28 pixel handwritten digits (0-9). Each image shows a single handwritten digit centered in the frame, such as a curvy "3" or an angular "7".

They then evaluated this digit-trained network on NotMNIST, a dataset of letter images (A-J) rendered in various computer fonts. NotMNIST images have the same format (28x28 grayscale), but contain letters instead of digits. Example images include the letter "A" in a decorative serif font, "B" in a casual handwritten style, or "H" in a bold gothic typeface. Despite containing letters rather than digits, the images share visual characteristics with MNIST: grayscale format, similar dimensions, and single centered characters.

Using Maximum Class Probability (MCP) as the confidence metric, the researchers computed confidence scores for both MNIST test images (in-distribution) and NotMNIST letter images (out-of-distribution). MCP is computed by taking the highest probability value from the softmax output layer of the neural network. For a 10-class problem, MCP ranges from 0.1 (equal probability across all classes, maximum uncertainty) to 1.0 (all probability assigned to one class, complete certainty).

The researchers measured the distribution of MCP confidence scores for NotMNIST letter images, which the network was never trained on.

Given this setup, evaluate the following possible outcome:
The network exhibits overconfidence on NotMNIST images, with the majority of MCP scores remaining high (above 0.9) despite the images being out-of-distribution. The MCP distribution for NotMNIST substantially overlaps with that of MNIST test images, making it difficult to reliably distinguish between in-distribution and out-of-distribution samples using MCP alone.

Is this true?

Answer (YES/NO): NO